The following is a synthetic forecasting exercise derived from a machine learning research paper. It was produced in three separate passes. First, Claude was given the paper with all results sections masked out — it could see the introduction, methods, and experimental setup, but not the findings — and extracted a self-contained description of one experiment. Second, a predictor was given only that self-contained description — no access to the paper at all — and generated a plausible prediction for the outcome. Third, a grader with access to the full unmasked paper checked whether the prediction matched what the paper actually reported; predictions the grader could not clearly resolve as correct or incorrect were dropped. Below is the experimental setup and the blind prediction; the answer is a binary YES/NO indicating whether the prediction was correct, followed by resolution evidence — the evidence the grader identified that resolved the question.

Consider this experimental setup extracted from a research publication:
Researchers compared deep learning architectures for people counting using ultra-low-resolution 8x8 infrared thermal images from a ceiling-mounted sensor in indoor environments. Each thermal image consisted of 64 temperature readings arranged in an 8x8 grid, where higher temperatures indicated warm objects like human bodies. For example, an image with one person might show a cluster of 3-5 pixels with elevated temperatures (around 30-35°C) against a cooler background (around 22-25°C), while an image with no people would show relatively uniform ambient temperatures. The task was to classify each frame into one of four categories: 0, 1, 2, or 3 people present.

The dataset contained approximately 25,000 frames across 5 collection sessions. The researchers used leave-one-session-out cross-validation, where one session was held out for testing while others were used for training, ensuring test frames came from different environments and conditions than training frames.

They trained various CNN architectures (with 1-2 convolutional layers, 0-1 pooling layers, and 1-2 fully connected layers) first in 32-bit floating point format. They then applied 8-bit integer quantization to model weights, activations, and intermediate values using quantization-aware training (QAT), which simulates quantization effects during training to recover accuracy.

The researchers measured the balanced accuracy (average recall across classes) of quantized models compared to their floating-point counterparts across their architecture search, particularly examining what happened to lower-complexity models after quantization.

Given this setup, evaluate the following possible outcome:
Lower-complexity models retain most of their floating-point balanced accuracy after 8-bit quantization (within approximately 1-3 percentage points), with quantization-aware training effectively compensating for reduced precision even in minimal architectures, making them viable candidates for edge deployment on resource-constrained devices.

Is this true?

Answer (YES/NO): NO